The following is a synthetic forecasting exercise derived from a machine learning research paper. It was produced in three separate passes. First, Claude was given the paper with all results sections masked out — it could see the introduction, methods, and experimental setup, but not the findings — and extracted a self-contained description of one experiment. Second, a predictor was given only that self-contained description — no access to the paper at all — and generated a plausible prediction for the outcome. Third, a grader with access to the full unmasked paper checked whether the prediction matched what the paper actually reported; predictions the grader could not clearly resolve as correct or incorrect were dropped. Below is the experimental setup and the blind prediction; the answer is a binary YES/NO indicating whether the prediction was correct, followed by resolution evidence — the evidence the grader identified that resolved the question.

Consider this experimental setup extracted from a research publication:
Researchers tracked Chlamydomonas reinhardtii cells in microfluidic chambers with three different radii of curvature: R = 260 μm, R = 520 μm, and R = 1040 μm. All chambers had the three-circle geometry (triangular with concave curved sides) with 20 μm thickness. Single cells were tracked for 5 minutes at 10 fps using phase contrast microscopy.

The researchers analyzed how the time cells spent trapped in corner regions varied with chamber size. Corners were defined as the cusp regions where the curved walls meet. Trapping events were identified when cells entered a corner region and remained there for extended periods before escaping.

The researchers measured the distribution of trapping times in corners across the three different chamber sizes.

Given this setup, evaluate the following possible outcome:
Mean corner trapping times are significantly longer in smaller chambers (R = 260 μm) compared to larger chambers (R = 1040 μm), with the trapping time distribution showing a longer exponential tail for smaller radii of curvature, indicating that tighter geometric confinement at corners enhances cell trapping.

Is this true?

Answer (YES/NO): NO